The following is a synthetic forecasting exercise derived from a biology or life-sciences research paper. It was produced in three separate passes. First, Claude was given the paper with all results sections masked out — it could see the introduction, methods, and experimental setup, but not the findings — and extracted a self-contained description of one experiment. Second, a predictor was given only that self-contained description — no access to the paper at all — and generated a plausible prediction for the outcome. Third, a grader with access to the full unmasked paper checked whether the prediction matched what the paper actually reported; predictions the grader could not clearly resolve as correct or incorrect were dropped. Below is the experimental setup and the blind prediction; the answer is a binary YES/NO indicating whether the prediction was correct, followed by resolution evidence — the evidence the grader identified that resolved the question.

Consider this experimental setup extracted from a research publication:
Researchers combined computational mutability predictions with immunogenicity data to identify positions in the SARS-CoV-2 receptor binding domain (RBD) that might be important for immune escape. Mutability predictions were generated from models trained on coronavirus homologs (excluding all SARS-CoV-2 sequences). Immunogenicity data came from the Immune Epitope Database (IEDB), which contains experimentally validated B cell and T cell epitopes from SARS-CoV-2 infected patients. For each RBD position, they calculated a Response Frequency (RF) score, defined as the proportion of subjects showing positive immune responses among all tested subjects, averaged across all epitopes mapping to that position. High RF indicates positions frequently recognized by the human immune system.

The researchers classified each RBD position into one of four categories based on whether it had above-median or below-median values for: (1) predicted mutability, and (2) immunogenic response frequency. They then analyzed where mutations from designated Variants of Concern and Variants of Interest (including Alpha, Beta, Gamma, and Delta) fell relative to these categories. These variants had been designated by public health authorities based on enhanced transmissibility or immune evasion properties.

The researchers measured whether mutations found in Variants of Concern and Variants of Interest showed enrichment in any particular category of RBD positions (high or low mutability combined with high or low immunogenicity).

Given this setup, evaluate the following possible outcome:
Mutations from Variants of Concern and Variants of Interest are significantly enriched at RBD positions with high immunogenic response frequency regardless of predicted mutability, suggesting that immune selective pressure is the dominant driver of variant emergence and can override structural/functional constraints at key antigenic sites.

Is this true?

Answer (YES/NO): NO